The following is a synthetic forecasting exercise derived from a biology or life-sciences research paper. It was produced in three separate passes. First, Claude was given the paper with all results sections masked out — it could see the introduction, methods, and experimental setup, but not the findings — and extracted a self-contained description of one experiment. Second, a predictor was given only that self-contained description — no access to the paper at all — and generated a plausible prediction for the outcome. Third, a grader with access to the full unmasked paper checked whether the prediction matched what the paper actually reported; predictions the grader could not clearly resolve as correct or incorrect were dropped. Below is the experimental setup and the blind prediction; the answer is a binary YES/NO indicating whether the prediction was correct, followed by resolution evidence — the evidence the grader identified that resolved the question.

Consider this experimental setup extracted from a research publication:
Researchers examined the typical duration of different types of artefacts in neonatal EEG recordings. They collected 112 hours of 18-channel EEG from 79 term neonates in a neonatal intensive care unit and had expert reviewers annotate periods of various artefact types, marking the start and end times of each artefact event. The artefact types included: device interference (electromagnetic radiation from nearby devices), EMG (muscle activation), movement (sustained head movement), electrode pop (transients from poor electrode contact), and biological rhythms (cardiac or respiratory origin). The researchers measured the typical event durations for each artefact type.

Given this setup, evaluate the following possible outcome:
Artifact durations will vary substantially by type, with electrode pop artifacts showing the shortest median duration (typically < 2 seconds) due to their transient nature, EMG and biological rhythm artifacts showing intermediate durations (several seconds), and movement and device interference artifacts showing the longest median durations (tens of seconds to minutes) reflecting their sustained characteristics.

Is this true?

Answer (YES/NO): NO